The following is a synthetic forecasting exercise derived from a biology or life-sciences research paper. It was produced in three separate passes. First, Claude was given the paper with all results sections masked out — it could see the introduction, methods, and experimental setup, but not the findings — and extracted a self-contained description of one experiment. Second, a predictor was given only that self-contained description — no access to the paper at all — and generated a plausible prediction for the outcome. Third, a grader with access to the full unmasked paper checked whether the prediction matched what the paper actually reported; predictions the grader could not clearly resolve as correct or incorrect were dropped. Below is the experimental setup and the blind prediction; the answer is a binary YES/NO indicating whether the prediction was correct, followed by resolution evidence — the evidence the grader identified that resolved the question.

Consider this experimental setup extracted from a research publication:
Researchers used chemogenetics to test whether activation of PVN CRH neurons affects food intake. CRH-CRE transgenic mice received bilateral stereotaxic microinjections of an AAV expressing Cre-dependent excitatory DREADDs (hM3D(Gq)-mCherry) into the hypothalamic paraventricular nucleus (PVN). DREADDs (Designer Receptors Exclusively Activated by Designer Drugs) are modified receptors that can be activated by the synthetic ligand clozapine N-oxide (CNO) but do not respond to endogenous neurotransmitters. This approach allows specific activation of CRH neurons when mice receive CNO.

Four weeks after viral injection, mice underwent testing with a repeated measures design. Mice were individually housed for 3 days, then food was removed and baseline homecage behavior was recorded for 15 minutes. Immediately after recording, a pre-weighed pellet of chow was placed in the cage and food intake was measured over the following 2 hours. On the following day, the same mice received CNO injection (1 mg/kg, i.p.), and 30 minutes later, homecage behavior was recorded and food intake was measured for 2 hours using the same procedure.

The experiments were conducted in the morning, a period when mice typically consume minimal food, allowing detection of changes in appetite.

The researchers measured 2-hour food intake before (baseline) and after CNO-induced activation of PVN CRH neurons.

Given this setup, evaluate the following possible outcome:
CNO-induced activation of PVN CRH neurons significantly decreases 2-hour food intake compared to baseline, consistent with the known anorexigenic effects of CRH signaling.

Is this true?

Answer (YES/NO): NO